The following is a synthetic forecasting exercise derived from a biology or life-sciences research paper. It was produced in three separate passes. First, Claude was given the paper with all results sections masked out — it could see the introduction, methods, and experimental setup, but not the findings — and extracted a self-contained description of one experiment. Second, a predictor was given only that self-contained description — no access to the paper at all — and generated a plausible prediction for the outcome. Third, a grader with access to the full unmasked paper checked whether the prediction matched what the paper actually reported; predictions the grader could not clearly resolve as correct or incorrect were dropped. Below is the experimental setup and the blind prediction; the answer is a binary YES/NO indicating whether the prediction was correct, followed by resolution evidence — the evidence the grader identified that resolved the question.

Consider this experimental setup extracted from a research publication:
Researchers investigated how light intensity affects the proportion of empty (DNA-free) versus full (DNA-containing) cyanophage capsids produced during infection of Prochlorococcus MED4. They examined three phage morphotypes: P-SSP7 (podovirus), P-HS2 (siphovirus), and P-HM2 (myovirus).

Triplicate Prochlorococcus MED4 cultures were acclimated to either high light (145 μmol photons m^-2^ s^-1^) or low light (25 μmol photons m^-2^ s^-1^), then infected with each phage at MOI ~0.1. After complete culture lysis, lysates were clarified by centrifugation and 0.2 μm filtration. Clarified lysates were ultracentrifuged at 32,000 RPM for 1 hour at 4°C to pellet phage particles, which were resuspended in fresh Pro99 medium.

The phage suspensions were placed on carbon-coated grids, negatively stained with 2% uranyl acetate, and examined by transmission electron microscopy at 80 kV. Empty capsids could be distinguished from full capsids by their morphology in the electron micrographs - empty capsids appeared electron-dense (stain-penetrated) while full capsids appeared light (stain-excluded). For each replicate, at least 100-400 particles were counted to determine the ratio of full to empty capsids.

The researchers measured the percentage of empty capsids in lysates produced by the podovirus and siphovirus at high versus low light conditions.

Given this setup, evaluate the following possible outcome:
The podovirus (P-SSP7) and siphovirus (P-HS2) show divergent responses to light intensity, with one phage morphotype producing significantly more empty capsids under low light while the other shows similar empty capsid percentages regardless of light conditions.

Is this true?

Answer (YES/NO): NO